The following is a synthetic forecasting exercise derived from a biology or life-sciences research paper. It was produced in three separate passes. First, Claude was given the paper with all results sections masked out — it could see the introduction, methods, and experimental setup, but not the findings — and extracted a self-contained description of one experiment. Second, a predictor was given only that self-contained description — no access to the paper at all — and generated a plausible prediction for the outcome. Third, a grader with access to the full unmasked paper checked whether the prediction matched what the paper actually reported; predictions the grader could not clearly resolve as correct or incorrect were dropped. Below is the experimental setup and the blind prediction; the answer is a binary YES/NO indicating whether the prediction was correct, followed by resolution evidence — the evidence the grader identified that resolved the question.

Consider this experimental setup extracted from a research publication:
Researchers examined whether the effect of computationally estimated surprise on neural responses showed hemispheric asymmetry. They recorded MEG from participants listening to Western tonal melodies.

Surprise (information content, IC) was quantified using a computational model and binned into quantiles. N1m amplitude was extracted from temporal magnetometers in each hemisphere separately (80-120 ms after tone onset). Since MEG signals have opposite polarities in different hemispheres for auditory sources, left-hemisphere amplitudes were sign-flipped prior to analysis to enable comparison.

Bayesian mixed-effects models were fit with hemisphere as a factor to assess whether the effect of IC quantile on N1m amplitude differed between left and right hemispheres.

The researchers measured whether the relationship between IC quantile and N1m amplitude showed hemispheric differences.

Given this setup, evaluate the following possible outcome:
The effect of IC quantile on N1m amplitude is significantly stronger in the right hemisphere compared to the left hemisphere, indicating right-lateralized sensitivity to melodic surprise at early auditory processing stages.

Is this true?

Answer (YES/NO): NO